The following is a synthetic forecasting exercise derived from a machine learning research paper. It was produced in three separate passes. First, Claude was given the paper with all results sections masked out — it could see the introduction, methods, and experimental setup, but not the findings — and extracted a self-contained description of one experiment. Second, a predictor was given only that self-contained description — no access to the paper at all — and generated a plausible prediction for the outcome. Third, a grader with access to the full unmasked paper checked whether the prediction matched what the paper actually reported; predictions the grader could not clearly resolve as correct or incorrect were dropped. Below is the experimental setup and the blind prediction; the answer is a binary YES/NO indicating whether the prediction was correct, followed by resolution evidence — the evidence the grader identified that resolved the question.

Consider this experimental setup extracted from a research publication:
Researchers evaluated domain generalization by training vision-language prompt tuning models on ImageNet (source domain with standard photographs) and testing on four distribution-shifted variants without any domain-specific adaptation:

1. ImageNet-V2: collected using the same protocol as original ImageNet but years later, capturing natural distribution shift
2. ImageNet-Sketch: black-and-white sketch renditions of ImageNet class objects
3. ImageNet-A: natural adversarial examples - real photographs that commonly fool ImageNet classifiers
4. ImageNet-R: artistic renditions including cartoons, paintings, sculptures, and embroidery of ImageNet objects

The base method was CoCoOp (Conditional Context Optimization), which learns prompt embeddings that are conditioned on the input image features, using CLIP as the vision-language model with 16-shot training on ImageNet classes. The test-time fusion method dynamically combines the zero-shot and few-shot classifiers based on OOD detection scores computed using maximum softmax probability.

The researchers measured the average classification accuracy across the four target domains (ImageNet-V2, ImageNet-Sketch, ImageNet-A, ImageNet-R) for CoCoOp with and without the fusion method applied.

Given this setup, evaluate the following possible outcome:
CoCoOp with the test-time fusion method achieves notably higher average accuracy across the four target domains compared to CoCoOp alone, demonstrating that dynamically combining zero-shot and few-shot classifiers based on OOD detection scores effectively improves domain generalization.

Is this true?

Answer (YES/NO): NO